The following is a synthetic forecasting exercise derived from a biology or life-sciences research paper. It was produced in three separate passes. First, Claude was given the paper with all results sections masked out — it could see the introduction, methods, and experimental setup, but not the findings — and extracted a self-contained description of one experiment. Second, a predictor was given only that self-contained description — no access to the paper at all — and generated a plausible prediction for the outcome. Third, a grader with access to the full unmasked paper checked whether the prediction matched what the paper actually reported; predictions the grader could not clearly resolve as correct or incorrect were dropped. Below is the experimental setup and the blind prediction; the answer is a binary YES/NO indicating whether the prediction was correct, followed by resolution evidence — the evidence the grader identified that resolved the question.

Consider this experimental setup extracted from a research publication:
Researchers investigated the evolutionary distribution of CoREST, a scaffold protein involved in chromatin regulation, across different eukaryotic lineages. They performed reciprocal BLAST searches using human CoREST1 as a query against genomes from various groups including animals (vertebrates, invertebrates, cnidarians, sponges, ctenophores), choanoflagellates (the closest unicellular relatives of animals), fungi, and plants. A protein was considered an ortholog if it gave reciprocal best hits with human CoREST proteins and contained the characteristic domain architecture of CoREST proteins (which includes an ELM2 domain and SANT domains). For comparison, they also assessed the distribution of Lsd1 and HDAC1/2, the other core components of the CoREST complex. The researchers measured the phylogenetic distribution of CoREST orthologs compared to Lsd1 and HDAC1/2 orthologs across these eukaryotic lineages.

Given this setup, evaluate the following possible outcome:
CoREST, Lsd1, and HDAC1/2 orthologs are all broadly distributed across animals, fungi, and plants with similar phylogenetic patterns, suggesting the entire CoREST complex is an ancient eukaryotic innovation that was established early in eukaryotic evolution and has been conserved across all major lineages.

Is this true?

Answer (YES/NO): NO